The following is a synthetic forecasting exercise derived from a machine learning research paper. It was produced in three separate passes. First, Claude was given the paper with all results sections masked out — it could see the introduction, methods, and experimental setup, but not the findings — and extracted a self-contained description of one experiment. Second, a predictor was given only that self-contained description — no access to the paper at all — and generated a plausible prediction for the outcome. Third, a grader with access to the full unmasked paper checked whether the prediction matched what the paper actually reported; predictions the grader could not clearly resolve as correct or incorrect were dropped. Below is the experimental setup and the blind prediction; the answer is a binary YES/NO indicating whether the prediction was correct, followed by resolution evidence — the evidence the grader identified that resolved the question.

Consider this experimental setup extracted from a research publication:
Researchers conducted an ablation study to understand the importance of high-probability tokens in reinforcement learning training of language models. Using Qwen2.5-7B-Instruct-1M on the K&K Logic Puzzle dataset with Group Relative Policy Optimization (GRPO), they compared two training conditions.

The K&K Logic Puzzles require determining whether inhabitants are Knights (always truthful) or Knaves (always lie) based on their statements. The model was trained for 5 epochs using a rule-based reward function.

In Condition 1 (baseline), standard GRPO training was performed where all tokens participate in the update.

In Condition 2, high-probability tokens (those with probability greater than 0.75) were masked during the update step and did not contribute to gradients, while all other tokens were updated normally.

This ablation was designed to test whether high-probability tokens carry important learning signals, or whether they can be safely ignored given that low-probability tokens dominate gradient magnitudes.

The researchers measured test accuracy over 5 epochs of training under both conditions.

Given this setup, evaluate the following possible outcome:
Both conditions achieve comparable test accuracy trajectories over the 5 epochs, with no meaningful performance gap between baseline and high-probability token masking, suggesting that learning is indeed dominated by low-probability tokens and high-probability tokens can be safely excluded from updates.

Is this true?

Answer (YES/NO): NO